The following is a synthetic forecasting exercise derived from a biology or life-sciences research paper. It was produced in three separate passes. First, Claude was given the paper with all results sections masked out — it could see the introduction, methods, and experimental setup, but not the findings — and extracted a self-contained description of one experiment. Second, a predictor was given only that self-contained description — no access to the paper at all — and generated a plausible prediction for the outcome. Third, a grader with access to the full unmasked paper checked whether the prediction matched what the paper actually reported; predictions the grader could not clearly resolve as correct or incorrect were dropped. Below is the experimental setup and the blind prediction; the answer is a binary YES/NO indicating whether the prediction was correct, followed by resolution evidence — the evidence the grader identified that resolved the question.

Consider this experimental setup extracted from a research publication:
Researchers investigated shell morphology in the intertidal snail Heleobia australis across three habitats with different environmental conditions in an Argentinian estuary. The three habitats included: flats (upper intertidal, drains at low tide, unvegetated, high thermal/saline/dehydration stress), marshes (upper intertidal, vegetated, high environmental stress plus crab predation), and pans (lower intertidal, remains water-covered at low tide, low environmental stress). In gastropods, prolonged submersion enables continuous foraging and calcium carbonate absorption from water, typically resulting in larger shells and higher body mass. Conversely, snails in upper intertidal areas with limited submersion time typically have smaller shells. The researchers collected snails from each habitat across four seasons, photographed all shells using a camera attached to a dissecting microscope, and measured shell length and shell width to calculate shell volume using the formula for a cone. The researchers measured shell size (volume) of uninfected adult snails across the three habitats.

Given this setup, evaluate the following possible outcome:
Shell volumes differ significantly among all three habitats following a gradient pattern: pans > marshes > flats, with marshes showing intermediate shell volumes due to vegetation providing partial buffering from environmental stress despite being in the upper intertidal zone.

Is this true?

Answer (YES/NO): NO